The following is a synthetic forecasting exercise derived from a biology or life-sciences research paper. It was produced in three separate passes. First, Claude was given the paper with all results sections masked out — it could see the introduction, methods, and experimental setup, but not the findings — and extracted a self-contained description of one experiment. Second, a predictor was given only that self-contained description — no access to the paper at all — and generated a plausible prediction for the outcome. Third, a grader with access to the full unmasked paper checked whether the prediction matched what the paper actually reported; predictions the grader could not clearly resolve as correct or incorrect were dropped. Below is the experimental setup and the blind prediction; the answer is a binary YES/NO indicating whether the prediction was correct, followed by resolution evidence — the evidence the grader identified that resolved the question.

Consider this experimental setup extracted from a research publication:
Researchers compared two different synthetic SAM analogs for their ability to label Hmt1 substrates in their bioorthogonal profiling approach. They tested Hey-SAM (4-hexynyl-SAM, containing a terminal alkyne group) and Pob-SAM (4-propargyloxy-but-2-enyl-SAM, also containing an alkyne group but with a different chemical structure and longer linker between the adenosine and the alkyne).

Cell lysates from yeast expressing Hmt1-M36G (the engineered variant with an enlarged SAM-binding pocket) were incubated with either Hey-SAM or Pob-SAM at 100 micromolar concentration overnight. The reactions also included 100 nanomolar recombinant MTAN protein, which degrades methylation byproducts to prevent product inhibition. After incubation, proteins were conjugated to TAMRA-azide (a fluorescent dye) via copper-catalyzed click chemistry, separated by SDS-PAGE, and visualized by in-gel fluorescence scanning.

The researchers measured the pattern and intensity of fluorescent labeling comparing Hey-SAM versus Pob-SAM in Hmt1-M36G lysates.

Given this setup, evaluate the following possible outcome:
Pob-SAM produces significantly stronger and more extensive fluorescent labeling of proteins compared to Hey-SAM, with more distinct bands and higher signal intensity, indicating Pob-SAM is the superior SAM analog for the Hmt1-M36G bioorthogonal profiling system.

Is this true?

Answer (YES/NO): NO